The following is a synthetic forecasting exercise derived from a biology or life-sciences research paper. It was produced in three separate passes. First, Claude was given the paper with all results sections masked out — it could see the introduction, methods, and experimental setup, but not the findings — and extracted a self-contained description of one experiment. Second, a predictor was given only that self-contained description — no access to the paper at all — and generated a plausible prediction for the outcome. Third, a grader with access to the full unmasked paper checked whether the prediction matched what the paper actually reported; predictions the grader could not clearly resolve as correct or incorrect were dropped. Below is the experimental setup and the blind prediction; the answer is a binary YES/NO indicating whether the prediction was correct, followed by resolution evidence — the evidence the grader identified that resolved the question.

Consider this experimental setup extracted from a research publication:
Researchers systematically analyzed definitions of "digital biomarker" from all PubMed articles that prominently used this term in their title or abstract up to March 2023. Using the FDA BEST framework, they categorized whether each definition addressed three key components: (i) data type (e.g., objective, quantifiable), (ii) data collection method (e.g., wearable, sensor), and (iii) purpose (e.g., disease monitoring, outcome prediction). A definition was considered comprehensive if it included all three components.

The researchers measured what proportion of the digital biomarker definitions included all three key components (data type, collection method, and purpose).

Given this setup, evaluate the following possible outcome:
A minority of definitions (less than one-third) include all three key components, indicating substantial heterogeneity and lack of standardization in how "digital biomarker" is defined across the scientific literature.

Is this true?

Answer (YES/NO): YES